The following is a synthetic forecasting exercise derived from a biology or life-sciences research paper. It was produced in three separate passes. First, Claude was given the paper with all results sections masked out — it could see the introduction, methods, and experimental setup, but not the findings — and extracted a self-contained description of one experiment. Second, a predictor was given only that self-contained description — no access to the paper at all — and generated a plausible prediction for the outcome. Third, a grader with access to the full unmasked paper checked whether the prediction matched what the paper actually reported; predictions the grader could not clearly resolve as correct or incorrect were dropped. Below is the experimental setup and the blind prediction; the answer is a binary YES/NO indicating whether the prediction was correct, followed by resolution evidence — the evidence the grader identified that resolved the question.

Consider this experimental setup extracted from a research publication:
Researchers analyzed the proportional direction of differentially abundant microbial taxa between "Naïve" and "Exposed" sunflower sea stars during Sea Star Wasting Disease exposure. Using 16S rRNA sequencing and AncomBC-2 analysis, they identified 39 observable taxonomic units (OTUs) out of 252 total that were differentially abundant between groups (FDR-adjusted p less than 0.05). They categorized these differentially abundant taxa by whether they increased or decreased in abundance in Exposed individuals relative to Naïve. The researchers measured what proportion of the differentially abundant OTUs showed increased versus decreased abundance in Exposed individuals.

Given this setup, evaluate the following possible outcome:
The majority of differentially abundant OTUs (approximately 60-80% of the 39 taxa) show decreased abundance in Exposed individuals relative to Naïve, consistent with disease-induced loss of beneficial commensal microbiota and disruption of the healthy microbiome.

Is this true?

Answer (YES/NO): NO